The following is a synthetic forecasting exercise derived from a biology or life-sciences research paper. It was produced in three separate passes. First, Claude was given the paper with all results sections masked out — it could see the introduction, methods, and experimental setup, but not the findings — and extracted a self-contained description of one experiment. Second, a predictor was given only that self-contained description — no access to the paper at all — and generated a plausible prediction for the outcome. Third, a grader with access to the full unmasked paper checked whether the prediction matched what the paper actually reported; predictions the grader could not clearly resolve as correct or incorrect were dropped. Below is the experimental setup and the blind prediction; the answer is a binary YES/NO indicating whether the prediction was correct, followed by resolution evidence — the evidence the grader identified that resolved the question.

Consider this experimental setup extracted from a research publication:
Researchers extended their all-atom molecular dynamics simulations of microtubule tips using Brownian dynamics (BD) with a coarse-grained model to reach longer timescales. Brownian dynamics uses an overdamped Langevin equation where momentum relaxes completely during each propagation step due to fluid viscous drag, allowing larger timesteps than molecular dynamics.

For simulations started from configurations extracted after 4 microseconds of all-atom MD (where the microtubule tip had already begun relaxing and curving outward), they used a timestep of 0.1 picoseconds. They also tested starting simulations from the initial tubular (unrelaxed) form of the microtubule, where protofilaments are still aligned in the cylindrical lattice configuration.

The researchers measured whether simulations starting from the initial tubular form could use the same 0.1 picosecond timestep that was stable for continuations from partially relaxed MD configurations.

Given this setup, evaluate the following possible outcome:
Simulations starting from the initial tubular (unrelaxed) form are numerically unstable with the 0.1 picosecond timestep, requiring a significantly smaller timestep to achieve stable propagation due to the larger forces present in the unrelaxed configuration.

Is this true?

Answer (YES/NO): YES